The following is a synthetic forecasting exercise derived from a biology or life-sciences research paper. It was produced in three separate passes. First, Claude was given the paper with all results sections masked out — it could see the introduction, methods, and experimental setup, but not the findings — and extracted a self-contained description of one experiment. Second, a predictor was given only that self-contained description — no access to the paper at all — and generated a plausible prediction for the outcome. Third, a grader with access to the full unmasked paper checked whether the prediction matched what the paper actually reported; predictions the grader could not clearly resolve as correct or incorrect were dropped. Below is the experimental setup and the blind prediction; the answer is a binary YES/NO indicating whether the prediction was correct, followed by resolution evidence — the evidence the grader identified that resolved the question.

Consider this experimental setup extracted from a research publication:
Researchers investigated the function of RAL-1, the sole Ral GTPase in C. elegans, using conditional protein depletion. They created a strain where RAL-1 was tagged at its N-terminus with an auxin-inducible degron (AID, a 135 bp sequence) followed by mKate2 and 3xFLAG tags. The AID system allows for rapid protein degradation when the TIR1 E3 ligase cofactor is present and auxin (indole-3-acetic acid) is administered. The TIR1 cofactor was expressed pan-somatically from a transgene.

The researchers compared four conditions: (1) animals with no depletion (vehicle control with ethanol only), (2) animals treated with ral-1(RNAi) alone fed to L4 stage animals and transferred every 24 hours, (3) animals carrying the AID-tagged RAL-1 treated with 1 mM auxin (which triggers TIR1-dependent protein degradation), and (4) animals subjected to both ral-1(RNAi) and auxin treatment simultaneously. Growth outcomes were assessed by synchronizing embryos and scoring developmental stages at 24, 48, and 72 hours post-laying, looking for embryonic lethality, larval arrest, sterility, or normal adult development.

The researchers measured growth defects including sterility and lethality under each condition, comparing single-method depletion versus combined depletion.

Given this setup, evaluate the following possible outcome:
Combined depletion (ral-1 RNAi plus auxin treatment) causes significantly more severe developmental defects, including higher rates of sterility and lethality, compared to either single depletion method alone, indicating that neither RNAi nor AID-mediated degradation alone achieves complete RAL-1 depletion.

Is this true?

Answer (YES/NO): YES